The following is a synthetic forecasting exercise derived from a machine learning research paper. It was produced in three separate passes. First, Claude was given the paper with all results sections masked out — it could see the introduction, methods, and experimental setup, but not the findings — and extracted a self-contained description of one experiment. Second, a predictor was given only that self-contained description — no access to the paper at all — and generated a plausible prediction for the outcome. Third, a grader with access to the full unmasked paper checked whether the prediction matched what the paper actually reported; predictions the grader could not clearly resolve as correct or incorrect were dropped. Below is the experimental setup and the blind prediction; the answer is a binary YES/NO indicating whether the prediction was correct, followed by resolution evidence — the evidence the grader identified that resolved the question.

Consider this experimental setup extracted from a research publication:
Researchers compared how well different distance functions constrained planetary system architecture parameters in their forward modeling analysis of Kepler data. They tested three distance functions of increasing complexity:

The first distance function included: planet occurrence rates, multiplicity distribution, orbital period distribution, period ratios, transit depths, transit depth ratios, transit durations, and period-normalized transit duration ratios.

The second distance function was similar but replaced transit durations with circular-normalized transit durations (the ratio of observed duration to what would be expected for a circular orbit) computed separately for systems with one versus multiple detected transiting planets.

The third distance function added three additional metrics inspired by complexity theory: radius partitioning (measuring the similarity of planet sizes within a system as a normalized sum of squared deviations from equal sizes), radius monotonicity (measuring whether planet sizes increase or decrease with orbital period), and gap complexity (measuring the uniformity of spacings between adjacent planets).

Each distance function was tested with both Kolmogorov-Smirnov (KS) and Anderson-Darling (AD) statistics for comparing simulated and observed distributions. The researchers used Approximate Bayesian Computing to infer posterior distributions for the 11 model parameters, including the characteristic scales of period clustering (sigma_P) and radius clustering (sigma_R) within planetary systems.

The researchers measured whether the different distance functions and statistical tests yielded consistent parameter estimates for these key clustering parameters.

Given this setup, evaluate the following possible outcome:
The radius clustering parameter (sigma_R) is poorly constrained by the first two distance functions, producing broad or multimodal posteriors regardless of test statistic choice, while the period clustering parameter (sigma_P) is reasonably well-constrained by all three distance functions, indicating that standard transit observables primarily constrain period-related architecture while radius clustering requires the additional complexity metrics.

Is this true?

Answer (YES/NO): NO